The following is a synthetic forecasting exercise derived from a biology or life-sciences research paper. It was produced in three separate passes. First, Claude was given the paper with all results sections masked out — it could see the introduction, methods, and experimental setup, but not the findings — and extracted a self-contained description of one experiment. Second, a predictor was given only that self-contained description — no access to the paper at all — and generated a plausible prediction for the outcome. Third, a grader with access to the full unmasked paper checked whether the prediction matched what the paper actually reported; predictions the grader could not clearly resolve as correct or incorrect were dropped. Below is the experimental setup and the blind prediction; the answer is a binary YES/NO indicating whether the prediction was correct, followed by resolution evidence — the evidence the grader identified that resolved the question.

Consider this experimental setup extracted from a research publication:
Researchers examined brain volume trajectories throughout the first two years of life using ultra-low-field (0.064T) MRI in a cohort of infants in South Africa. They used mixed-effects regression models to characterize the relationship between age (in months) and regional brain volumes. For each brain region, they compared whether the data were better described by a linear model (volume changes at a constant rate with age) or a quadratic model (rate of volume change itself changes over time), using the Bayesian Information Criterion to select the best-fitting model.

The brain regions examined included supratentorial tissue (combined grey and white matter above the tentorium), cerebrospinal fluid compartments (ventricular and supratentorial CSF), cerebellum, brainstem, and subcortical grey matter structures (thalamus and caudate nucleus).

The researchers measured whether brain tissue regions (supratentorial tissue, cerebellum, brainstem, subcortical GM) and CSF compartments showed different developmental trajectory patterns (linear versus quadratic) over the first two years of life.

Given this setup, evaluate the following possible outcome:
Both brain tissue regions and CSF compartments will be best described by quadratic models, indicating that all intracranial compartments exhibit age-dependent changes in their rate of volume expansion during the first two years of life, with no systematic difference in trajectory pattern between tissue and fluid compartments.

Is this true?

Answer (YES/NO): NO